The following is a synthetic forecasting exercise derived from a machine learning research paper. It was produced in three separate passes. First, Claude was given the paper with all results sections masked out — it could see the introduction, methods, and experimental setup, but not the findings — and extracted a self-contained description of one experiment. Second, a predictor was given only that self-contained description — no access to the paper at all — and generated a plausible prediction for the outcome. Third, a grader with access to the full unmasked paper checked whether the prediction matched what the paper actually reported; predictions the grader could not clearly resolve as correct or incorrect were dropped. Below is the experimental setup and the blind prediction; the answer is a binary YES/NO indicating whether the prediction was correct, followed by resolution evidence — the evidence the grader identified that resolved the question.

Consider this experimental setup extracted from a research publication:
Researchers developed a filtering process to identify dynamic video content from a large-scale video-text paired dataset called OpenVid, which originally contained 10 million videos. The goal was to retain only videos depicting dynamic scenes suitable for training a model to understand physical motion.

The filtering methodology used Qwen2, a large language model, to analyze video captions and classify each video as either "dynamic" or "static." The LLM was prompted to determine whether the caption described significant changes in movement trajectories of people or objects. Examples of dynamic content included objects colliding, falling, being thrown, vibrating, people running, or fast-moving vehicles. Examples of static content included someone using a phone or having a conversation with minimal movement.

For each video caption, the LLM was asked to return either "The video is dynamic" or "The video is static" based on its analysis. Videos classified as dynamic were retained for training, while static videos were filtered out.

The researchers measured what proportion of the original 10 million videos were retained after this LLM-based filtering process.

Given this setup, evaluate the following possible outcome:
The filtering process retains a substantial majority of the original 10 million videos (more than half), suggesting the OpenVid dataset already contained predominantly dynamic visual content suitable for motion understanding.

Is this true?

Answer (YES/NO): NO